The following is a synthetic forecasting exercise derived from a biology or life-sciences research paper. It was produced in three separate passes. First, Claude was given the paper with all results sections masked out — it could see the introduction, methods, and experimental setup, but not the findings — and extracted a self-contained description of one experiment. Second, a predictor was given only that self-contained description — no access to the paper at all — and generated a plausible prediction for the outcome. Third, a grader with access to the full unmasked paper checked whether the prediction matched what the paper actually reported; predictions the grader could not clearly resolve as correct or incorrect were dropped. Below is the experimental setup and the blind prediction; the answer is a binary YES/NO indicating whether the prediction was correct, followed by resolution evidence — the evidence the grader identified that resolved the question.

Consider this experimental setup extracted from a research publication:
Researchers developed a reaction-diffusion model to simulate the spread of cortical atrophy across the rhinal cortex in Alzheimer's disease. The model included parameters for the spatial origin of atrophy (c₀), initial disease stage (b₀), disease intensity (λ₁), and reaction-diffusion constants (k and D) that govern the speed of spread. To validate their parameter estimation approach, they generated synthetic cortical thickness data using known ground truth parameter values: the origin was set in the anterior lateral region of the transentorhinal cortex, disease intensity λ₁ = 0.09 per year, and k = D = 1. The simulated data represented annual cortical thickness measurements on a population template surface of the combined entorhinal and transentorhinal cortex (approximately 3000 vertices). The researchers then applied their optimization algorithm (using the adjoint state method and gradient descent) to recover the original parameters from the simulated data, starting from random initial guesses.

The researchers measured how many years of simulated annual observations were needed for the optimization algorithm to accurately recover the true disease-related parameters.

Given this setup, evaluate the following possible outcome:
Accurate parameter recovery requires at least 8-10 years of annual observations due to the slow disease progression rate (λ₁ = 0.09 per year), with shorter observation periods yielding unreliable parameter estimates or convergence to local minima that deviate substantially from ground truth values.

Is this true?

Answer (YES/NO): NO